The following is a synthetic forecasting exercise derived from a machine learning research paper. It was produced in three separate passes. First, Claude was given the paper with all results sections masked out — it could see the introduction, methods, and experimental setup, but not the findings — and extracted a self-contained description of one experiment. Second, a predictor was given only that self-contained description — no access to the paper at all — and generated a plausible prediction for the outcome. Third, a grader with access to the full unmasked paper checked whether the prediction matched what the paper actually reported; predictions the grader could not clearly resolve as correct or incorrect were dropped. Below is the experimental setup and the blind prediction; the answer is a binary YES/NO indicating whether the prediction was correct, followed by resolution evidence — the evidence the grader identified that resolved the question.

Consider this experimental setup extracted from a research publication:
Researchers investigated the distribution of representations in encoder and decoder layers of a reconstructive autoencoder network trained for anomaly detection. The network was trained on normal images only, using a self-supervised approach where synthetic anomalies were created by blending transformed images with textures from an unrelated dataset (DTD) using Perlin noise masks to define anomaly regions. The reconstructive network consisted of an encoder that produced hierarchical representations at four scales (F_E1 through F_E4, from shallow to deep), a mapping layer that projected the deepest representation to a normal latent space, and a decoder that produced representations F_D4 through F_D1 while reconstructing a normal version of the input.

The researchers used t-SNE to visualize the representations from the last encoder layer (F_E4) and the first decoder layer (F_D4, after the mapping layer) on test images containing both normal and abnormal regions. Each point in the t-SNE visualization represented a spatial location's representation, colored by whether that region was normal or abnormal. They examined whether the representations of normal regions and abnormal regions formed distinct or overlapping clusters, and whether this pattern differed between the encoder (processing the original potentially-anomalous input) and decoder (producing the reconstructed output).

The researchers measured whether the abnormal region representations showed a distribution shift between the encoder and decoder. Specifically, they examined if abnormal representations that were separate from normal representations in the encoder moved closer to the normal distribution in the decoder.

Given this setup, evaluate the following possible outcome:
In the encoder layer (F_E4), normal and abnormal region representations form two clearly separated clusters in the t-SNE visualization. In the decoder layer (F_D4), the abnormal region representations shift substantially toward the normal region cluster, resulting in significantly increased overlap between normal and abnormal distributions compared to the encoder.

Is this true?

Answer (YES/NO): YES